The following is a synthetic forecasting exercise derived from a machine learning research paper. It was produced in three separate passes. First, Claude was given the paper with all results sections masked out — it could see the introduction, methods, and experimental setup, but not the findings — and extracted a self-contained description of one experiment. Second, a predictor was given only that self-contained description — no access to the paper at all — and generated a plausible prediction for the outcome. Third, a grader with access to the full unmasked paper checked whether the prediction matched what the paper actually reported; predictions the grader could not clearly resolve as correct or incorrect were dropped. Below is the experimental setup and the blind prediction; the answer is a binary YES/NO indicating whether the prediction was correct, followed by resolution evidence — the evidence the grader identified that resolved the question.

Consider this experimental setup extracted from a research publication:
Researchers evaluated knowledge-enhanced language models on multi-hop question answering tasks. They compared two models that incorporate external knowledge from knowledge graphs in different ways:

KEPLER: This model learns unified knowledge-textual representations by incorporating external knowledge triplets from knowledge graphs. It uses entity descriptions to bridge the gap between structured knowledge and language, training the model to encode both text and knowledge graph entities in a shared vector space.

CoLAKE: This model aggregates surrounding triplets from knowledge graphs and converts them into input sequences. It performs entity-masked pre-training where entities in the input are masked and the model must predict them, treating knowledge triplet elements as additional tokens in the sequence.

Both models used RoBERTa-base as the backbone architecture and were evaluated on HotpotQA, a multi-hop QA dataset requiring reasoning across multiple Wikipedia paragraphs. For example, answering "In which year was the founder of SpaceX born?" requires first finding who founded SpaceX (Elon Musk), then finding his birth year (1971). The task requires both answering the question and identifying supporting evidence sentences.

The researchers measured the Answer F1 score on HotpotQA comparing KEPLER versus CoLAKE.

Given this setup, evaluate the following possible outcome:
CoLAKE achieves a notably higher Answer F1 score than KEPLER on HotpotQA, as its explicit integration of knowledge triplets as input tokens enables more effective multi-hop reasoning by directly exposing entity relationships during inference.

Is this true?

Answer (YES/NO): NO